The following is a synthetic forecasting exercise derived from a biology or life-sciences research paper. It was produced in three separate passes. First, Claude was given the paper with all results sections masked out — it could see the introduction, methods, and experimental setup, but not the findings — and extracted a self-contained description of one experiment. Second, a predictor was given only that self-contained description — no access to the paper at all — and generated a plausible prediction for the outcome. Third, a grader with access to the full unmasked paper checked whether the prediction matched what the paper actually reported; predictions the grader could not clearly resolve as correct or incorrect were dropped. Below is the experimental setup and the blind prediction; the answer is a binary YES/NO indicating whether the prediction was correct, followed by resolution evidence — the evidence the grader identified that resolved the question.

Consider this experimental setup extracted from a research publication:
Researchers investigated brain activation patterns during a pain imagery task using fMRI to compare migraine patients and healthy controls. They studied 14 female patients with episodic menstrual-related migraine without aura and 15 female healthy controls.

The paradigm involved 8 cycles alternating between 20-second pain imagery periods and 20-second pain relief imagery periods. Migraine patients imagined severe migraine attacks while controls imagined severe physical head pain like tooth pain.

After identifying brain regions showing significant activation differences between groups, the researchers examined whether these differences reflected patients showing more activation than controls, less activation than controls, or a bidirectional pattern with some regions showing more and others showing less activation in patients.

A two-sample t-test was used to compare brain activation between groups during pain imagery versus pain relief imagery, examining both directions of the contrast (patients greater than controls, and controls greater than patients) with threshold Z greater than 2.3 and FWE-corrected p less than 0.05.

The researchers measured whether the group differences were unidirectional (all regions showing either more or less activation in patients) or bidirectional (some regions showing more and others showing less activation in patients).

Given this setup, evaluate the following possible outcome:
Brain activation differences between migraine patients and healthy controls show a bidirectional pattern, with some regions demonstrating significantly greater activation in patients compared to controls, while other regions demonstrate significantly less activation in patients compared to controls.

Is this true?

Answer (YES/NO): NO